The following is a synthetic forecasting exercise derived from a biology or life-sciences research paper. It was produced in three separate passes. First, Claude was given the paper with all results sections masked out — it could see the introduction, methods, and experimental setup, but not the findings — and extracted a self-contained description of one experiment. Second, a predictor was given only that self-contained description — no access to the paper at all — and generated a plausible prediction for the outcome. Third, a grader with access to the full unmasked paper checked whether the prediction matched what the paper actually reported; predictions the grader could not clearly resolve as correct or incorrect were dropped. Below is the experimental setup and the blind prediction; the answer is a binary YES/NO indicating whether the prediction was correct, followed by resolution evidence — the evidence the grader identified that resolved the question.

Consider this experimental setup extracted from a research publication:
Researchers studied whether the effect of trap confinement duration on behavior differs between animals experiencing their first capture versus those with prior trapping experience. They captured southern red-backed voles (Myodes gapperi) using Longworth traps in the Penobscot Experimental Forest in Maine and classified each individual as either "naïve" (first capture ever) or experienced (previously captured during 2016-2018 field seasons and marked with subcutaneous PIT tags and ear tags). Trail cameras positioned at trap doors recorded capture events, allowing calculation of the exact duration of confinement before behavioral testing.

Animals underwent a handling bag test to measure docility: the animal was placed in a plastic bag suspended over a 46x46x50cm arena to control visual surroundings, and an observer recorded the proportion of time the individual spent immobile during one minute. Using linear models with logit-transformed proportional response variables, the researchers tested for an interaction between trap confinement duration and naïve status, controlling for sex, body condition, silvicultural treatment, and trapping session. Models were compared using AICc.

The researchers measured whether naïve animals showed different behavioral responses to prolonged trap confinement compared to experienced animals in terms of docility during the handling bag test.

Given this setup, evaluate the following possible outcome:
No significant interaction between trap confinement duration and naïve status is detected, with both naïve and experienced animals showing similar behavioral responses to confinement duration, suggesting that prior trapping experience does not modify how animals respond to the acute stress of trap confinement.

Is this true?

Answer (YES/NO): NO